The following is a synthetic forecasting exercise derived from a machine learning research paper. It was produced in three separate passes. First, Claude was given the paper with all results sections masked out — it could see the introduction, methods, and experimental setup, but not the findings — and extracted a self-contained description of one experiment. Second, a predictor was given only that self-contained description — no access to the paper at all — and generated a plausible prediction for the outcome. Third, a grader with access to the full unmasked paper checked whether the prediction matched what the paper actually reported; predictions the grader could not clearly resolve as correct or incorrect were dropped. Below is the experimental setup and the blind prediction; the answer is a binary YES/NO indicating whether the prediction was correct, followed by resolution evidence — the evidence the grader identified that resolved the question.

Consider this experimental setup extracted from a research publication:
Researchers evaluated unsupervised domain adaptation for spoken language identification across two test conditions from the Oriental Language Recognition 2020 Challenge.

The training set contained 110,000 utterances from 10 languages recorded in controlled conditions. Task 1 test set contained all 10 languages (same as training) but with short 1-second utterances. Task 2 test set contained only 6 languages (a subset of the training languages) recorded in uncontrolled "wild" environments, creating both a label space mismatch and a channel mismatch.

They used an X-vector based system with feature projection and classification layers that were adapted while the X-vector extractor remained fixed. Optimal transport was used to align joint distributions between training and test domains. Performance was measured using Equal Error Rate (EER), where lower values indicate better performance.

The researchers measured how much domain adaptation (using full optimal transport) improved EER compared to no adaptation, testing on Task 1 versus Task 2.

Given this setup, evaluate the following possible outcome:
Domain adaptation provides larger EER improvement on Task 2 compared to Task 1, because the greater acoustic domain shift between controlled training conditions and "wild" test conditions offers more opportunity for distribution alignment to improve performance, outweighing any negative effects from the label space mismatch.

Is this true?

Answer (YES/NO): YES